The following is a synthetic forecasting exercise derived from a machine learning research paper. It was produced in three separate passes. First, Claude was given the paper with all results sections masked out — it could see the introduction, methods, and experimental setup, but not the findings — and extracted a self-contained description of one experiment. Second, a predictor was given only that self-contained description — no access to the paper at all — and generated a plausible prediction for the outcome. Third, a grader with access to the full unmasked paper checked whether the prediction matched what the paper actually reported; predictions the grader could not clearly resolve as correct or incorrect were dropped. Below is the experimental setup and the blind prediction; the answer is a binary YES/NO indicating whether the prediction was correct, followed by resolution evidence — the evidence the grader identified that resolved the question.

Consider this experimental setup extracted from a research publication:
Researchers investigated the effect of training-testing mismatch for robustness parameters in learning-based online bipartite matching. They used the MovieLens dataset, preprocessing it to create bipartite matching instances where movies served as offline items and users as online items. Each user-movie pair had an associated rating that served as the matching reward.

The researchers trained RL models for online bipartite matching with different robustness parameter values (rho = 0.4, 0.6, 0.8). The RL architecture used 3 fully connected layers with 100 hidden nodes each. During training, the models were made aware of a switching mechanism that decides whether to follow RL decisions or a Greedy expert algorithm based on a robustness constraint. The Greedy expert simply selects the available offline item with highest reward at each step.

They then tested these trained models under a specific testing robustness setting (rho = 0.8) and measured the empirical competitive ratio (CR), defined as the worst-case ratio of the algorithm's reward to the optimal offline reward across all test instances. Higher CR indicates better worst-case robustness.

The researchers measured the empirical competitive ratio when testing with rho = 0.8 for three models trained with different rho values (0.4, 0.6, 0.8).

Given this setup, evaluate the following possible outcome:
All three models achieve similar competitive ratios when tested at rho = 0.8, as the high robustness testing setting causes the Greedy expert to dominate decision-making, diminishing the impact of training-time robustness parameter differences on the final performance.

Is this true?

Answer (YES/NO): NO